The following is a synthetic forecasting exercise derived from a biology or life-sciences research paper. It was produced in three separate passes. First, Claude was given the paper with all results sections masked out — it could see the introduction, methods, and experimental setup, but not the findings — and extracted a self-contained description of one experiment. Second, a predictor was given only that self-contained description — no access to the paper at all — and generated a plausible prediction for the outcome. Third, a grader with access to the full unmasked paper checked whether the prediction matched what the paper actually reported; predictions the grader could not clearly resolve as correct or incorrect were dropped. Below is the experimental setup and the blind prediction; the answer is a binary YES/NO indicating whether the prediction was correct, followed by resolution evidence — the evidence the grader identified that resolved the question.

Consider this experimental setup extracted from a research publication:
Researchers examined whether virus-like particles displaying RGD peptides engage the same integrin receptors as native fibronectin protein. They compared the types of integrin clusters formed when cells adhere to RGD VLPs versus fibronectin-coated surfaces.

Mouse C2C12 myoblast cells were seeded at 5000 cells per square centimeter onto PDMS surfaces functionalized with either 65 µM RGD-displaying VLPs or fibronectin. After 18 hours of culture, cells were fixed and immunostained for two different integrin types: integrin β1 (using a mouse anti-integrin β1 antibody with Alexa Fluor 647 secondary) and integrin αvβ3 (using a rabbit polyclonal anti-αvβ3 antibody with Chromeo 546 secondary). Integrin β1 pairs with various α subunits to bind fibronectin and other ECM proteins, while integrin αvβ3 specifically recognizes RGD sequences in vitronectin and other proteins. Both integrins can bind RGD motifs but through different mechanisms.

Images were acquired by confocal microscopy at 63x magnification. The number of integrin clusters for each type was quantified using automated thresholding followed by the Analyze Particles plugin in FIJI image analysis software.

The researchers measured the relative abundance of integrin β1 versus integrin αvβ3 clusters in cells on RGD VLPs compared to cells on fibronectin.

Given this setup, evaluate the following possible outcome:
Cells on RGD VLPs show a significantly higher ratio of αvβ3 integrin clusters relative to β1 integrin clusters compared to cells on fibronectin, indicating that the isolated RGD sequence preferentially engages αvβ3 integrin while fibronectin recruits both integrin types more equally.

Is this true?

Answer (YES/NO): NO